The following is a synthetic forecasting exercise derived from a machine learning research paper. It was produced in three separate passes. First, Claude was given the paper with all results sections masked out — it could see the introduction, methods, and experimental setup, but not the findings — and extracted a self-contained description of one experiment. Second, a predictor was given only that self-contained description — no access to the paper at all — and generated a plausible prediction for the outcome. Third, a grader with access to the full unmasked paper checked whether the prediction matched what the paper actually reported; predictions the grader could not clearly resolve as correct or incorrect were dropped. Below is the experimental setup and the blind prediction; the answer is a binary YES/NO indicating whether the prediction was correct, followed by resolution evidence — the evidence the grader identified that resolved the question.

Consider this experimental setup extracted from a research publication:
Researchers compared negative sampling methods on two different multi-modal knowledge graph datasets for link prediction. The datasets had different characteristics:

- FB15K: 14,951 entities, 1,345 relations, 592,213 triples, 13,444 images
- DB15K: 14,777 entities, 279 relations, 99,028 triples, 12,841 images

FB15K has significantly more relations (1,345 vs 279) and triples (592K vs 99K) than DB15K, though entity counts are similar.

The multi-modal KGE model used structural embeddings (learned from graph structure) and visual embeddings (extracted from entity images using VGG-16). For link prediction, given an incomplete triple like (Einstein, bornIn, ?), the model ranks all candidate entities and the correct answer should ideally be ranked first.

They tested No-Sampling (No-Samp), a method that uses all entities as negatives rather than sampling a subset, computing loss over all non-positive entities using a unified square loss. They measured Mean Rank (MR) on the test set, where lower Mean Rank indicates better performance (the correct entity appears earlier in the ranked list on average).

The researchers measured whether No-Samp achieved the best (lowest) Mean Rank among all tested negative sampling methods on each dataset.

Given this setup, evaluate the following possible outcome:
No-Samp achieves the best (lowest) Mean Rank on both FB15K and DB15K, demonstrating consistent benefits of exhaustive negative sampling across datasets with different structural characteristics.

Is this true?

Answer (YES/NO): NO